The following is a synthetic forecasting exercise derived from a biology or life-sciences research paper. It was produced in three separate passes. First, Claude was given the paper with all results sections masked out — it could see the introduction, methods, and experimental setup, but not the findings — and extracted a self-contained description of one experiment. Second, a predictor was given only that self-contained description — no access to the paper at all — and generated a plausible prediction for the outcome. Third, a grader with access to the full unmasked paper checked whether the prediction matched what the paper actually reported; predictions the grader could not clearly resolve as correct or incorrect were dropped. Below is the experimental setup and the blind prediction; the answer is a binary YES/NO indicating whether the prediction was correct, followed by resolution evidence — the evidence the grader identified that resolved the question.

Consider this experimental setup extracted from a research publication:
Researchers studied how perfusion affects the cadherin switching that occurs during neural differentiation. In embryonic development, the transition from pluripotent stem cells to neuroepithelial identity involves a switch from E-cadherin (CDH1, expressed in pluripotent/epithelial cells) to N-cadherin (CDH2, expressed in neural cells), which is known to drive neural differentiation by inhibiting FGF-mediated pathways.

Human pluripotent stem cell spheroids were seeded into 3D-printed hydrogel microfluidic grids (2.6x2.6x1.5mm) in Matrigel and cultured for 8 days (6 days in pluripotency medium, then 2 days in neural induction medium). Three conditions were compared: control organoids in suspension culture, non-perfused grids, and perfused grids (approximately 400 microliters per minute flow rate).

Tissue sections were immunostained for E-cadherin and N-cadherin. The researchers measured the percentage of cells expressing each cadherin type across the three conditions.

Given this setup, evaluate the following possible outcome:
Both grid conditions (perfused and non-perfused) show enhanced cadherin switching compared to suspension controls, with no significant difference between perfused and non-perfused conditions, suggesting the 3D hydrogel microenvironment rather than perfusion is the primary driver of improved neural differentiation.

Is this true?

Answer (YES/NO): NO